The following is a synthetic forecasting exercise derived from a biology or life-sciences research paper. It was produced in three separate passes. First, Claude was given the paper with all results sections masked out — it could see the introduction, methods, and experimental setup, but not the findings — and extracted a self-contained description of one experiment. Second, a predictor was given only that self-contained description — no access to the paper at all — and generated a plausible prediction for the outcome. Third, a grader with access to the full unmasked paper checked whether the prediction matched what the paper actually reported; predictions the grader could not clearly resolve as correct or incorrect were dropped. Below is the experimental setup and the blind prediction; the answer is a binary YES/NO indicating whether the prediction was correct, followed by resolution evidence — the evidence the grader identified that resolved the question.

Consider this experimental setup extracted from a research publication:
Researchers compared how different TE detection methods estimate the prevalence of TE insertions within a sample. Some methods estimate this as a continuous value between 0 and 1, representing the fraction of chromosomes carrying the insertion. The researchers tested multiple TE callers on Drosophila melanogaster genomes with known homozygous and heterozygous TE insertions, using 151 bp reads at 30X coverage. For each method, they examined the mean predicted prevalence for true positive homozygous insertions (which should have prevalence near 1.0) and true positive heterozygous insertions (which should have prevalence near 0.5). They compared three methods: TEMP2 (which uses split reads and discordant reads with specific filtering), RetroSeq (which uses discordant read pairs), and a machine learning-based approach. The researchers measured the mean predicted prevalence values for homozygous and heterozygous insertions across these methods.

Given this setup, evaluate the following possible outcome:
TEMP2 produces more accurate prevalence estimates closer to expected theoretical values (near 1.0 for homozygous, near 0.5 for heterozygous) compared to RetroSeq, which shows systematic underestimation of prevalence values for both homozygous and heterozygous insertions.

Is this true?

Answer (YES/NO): NO